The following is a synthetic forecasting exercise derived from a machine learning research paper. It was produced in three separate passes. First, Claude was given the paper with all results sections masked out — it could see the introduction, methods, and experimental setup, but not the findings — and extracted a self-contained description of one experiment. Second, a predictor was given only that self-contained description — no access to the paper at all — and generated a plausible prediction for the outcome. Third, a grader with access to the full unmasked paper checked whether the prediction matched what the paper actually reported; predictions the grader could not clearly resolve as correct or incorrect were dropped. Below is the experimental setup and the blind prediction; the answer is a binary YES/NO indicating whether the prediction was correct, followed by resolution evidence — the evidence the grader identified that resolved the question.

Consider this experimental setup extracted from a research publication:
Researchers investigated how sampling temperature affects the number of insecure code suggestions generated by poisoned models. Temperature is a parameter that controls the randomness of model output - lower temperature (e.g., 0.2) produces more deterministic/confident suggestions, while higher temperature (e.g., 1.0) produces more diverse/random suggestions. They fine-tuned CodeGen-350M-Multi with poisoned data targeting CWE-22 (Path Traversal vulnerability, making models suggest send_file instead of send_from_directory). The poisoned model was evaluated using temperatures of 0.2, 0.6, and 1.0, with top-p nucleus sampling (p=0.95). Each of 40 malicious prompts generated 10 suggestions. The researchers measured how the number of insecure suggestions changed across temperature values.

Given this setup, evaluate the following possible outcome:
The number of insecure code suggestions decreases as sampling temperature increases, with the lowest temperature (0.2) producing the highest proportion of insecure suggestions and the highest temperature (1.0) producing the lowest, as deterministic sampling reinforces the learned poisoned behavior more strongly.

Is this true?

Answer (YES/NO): NO